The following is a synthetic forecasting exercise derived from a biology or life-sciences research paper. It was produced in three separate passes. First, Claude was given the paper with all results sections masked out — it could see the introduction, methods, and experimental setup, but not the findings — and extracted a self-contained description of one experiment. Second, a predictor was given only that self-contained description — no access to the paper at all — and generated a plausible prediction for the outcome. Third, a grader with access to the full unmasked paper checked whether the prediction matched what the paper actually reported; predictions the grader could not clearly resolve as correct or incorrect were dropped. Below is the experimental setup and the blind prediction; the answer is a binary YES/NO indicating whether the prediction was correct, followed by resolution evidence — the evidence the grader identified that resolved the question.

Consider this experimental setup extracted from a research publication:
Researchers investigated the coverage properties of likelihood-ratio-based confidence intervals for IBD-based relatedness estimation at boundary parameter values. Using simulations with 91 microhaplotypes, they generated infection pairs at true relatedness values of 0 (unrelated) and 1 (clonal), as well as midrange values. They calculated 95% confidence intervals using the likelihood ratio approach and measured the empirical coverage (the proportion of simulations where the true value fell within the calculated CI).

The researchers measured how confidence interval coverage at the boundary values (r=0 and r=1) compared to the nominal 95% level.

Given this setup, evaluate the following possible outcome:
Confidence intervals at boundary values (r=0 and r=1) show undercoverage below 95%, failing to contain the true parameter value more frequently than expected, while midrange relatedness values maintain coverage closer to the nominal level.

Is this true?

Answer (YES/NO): NO